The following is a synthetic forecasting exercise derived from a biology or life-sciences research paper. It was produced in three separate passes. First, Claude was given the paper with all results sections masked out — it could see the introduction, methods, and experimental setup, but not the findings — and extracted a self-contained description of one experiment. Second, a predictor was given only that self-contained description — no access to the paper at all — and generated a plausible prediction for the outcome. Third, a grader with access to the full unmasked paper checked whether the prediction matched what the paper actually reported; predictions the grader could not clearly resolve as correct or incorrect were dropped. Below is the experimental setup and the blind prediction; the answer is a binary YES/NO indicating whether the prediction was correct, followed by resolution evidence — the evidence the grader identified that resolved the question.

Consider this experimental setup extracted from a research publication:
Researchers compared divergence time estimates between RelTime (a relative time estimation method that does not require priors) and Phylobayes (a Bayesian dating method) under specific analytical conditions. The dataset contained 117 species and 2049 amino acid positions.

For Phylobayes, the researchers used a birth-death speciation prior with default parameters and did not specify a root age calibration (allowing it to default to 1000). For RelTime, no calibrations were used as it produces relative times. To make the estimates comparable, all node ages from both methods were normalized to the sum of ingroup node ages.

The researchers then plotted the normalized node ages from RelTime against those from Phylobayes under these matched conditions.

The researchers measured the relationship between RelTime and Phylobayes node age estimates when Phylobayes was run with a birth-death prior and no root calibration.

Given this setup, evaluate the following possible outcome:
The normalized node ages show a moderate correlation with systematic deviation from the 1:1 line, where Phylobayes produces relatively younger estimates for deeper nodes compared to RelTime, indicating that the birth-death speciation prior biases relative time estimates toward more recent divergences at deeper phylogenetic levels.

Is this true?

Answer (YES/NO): NO